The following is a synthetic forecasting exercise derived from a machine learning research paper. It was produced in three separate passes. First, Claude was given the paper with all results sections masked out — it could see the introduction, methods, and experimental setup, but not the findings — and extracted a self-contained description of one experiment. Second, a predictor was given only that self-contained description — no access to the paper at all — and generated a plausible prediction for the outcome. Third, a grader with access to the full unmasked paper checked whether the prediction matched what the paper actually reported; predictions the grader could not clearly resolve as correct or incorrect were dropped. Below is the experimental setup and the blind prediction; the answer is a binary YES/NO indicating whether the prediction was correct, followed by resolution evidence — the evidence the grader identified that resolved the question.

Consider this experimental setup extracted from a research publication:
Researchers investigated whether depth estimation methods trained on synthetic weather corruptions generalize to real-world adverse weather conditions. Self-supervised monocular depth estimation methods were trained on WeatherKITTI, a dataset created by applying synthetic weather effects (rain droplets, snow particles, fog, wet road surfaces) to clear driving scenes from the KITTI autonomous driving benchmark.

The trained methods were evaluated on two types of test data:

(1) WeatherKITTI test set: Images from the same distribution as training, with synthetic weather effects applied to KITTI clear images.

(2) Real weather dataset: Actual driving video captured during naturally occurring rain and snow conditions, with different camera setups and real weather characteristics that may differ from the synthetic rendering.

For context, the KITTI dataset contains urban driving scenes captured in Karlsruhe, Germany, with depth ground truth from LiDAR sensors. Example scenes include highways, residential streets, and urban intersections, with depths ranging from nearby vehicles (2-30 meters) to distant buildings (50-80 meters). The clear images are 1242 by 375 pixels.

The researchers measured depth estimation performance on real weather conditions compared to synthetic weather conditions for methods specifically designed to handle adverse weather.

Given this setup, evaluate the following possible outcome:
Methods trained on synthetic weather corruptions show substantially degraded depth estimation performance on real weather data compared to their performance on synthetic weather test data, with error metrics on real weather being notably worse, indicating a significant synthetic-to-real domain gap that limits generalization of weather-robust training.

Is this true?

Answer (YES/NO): YES